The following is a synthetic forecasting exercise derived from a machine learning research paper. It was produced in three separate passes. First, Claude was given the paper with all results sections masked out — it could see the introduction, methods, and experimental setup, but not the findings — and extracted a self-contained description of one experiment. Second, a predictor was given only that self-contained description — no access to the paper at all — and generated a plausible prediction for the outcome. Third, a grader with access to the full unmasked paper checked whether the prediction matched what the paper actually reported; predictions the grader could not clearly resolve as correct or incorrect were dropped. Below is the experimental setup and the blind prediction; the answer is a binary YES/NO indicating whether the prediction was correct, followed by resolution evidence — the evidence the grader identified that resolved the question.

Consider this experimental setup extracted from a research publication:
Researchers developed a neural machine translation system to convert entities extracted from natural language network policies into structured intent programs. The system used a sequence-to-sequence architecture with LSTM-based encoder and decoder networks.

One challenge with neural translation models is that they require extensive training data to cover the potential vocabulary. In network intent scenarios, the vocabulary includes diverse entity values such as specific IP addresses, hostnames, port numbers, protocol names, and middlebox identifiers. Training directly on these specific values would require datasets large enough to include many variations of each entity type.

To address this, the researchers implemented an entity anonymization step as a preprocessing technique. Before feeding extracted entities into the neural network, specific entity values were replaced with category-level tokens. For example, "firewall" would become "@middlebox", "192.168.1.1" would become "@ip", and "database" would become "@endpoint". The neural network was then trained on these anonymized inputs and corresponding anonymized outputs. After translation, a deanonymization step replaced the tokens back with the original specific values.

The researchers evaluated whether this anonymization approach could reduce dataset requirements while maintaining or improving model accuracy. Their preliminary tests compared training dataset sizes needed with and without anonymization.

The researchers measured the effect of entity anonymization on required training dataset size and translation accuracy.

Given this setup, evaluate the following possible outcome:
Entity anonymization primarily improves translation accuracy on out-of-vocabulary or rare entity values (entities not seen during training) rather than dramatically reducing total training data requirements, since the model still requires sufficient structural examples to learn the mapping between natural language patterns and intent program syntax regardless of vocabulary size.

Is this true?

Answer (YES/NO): NO